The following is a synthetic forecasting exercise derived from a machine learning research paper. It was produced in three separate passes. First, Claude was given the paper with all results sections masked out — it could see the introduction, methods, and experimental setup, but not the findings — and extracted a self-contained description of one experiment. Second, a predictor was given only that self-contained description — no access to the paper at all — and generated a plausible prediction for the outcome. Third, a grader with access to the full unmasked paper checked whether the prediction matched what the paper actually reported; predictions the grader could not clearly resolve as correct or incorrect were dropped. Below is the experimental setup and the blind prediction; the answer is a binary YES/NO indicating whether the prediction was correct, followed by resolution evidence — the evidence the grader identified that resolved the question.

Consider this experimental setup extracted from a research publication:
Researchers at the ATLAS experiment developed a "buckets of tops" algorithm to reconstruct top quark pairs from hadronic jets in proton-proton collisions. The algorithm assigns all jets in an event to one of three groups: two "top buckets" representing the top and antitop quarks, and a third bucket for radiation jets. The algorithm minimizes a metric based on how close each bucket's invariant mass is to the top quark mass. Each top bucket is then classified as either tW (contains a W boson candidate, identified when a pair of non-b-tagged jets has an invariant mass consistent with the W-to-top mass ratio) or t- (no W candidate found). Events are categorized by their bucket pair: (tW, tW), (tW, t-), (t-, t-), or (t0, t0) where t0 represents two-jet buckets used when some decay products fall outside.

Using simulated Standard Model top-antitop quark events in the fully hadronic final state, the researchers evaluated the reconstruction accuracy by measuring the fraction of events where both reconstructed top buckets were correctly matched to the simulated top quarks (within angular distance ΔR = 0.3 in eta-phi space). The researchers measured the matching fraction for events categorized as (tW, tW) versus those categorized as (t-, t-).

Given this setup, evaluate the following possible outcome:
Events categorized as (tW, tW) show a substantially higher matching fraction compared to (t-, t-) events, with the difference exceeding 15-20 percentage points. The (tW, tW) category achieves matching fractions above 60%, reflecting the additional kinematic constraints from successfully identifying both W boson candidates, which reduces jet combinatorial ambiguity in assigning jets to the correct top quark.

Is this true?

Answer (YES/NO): YES